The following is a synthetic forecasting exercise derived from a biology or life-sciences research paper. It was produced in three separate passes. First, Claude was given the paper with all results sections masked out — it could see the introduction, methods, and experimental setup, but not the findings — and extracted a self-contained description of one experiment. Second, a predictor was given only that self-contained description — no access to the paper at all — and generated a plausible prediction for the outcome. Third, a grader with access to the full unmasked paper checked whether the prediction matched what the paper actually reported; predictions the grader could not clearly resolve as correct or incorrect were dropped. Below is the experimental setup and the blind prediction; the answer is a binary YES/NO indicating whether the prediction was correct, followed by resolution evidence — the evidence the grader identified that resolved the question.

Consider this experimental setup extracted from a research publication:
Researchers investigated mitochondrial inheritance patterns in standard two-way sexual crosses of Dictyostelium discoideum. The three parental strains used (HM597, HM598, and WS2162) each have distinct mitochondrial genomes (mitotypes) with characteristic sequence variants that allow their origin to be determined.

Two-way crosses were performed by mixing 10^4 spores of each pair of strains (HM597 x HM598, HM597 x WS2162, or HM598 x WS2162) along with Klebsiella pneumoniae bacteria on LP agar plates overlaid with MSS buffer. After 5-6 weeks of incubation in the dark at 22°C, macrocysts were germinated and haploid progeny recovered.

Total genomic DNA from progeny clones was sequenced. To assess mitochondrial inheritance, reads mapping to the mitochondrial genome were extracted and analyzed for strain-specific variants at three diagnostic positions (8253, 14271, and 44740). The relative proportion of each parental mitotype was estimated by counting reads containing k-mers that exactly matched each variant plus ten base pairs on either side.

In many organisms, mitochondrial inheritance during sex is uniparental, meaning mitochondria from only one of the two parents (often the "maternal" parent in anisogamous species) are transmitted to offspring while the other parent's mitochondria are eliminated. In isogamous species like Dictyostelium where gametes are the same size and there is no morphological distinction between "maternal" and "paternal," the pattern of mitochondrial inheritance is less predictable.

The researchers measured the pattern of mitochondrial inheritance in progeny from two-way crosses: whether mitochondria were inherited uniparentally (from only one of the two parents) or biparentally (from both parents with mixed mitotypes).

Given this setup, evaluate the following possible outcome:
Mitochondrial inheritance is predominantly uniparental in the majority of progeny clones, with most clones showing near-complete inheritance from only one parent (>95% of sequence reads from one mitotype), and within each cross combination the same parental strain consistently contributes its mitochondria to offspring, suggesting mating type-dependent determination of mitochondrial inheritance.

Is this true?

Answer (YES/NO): NO